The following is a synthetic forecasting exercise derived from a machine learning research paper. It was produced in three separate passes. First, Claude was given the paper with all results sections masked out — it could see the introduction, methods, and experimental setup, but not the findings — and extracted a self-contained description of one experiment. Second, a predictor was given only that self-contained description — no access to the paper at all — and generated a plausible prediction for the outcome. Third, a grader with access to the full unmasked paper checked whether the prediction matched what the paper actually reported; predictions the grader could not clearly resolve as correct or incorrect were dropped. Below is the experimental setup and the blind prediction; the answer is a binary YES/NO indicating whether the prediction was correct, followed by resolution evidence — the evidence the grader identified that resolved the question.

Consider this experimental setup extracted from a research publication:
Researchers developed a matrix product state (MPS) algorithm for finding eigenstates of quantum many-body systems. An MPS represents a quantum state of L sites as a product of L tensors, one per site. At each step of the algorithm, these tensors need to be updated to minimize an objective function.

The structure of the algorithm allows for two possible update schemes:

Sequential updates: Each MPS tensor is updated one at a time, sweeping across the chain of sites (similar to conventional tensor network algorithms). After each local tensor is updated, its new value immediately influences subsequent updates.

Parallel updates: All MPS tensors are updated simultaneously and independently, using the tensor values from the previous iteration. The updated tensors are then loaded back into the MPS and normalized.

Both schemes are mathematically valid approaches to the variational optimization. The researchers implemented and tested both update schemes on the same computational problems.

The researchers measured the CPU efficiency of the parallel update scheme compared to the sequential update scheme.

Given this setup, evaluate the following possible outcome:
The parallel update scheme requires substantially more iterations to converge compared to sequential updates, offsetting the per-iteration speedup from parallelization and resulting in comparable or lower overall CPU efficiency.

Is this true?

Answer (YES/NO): NO